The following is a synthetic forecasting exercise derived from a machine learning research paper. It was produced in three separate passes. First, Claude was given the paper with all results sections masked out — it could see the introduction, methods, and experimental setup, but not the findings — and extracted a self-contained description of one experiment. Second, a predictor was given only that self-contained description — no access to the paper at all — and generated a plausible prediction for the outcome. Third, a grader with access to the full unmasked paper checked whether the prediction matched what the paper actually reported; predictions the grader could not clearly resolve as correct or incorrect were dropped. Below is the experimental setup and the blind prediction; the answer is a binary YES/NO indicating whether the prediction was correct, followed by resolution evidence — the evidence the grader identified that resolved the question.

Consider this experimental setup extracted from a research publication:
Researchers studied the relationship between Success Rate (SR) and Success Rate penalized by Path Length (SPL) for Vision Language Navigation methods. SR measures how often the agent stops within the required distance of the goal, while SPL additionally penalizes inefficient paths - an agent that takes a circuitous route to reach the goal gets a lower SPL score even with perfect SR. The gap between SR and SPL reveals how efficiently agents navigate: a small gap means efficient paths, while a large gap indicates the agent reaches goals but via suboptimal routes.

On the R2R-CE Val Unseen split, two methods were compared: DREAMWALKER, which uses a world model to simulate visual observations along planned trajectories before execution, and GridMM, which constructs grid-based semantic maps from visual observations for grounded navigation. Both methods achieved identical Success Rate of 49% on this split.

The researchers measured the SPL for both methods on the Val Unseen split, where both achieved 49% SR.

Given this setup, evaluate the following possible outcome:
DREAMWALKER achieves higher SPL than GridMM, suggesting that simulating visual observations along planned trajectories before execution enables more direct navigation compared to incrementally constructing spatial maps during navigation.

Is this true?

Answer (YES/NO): YES